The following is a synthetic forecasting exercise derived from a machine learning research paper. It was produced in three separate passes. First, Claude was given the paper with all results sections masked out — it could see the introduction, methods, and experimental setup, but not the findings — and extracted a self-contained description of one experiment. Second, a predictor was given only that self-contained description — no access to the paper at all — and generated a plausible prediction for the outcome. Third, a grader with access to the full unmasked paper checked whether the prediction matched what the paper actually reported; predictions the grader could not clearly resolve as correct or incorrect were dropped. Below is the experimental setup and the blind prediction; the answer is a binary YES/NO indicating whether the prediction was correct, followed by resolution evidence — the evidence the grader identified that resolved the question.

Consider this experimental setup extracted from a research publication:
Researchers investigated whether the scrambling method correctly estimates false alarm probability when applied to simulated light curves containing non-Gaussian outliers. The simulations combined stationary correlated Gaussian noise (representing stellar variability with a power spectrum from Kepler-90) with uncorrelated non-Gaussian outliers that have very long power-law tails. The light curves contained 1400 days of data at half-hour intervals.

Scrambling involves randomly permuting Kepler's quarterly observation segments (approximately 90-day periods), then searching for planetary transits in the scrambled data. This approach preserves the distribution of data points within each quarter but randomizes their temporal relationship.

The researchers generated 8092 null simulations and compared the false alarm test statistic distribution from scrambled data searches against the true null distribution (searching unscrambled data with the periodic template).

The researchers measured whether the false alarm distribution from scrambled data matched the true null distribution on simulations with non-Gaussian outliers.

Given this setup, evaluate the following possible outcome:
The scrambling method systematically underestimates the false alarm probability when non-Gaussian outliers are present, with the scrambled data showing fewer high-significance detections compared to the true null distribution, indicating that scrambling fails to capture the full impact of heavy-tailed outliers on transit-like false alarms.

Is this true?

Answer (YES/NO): NO